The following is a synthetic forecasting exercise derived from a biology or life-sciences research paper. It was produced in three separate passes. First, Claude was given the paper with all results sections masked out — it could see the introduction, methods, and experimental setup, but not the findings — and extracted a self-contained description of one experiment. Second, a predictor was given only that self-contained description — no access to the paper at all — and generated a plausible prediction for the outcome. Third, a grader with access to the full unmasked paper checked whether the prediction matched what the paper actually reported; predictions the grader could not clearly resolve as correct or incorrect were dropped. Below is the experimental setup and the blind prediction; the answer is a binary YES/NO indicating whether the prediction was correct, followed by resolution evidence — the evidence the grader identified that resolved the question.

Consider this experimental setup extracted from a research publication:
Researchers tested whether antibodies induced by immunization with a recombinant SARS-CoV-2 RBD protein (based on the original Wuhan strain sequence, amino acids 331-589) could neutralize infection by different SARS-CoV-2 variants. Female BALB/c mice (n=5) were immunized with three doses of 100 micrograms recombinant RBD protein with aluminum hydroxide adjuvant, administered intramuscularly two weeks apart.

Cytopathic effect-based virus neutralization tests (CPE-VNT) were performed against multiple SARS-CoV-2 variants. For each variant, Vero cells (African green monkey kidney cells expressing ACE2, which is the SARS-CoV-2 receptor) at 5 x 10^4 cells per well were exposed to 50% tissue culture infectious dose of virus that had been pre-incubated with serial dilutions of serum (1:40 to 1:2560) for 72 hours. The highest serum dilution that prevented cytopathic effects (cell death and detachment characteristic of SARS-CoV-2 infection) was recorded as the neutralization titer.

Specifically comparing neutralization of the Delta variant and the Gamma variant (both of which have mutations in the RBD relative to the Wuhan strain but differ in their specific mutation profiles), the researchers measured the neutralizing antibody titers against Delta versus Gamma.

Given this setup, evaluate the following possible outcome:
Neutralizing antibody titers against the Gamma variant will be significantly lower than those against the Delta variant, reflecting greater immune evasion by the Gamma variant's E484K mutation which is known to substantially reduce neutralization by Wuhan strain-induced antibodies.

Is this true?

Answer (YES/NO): NO